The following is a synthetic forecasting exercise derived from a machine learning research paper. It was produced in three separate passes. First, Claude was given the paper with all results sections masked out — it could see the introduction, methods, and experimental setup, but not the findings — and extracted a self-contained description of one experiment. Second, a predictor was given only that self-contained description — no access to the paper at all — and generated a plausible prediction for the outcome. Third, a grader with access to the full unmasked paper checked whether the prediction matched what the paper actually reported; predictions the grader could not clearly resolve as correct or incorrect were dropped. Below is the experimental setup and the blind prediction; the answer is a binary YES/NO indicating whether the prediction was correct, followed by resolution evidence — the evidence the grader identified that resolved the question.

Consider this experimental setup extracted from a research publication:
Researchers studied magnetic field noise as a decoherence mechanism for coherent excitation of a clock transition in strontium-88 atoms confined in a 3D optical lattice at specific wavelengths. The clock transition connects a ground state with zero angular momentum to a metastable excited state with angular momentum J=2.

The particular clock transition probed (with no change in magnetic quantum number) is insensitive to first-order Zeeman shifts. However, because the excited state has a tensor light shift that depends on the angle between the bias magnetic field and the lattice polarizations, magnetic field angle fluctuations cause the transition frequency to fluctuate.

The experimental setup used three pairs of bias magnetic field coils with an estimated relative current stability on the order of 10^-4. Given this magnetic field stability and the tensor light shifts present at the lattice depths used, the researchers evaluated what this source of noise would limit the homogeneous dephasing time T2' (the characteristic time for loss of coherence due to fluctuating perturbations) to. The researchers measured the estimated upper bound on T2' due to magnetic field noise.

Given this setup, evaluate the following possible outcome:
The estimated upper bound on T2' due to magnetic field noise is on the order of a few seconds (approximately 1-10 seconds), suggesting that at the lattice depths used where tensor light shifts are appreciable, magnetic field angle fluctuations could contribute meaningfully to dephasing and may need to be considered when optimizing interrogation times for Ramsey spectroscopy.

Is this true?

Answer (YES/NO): NO